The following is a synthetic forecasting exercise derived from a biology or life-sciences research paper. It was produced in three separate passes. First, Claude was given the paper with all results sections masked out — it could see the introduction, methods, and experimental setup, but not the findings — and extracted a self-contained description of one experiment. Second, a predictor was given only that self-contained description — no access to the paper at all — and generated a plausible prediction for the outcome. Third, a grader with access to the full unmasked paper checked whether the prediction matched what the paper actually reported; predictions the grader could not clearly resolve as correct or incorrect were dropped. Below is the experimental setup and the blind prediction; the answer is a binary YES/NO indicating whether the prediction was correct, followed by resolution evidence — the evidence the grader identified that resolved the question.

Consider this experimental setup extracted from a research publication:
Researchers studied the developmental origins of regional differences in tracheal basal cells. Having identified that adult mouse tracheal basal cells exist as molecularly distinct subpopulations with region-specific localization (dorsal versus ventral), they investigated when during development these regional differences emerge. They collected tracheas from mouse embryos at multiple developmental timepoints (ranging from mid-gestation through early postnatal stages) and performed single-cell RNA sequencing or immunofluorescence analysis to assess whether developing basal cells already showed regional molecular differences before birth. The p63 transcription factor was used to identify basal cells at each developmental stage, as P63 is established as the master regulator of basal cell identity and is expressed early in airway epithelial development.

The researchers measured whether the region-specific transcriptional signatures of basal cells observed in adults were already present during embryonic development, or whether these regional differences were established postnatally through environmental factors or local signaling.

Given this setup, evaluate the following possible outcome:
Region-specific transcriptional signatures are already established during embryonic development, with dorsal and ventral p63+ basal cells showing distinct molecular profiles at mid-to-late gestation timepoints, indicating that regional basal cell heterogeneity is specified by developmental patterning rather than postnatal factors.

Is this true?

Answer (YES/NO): NO